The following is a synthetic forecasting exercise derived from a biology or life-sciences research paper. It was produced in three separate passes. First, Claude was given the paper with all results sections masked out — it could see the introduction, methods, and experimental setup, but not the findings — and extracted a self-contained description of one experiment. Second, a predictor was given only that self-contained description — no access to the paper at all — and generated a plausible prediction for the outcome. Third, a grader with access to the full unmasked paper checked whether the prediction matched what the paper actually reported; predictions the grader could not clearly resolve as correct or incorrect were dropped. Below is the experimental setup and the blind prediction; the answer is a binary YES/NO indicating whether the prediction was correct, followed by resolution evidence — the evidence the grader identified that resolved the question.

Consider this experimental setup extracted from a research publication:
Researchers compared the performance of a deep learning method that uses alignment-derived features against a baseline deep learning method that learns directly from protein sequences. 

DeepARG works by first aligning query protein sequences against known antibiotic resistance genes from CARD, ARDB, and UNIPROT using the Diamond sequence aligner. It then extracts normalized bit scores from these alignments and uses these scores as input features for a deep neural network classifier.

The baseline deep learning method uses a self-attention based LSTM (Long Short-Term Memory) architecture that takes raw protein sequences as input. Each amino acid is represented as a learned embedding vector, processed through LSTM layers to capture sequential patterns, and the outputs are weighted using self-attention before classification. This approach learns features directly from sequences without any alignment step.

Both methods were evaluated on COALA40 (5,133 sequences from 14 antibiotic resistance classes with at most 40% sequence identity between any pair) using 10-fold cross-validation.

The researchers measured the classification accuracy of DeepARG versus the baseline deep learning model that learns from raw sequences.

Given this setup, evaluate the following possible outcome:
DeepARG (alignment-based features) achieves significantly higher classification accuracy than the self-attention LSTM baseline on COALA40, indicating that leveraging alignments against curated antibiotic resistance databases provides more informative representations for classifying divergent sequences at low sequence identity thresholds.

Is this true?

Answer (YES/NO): NO